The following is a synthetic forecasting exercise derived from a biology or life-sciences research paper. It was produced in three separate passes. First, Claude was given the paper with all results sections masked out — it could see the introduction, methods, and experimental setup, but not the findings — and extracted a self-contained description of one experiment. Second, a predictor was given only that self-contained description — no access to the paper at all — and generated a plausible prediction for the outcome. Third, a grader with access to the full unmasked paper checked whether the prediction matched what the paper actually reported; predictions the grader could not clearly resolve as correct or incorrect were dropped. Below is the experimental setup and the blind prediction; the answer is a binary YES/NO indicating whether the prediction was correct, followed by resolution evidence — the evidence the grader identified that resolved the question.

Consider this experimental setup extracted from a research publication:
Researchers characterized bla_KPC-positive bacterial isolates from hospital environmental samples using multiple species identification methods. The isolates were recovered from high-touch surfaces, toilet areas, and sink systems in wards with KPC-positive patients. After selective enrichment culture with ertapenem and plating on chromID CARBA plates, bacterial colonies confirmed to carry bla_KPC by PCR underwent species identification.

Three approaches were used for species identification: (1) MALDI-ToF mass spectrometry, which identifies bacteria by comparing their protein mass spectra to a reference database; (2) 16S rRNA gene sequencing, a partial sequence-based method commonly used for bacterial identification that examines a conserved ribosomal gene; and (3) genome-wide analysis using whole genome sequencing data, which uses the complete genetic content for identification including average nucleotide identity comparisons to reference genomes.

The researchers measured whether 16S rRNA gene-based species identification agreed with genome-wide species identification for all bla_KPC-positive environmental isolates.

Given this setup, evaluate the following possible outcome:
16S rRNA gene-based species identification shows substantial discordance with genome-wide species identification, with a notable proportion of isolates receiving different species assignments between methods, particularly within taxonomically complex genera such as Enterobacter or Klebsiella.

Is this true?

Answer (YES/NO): YES